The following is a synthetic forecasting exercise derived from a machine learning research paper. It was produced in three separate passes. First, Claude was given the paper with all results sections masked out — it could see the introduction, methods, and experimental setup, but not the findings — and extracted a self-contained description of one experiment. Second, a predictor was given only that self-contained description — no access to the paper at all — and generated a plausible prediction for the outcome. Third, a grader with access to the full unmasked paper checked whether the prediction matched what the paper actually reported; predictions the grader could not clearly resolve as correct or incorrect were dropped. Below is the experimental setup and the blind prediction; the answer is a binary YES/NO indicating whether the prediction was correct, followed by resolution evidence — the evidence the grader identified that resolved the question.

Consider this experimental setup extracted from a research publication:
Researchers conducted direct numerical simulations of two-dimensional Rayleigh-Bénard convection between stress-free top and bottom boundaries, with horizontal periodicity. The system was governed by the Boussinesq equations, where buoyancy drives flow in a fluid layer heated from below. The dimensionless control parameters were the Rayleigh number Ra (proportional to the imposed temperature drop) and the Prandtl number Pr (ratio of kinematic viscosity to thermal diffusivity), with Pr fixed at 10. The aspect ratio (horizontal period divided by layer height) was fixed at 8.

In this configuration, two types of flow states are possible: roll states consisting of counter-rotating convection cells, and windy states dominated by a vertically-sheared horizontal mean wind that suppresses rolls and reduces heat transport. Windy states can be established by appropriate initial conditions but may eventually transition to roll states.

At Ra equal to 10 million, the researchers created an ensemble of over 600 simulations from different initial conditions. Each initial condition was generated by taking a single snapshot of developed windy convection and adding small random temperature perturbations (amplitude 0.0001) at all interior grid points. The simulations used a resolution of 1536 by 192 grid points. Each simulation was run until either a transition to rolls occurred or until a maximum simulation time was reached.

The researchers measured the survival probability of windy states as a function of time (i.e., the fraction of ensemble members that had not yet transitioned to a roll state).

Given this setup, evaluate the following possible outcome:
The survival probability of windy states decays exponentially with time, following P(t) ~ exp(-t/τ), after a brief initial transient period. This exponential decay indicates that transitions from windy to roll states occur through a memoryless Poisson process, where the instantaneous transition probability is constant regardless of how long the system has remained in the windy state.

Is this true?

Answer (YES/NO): YES